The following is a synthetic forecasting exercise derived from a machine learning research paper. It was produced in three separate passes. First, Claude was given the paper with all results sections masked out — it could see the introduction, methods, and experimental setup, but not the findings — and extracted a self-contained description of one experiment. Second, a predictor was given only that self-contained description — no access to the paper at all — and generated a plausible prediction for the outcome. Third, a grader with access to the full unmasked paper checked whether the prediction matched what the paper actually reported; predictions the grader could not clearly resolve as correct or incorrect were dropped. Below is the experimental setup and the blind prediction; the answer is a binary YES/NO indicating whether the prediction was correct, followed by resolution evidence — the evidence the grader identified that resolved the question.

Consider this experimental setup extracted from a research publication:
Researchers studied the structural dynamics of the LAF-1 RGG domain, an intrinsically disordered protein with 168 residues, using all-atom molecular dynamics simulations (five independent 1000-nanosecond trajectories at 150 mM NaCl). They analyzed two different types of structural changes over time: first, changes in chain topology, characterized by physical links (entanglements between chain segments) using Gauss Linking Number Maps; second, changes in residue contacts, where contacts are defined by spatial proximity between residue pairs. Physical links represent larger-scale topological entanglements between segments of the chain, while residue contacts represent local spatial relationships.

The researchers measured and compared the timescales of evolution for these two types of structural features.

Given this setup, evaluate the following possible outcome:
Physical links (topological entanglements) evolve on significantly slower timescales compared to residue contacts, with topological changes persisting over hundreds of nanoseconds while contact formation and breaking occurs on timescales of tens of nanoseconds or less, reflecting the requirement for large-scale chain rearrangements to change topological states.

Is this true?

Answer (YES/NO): YES